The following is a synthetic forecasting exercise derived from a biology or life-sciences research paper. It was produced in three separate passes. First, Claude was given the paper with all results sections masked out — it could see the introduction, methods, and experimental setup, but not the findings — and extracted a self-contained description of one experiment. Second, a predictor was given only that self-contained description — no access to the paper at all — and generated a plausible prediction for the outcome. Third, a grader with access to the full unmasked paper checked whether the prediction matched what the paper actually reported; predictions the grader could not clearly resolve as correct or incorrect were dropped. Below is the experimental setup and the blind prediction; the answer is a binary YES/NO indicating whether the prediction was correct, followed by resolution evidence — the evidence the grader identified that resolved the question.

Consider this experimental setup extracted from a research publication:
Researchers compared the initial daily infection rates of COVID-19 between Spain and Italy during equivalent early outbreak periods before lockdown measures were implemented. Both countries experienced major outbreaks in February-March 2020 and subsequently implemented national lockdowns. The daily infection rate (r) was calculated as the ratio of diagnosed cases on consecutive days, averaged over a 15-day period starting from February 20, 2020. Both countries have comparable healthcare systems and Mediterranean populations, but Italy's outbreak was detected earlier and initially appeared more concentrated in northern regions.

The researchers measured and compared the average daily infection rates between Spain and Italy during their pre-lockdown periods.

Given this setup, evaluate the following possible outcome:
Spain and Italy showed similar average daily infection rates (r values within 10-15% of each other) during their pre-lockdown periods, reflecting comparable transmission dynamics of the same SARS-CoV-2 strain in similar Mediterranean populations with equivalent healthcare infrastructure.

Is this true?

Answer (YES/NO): NO